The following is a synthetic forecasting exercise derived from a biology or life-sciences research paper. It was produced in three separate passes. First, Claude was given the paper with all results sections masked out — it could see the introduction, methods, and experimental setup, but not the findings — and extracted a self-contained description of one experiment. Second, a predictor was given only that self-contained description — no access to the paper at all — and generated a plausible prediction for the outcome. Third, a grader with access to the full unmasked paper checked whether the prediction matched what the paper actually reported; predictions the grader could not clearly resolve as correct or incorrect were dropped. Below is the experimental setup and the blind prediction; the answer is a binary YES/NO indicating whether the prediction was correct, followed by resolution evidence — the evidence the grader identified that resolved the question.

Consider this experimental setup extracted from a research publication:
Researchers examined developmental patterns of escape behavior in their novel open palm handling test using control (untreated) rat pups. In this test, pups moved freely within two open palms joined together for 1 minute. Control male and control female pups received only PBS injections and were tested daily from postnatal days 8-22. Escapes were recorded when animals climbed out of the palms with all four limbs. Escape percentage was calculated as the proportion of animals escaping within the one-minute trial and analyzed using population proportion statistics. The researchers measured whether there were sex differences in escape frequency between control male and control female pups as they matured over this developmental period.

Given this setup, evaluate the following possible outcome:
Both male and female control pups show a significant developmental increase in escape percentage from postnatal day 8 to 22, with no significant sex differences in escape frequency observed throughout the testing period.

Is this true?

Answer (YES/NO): NO